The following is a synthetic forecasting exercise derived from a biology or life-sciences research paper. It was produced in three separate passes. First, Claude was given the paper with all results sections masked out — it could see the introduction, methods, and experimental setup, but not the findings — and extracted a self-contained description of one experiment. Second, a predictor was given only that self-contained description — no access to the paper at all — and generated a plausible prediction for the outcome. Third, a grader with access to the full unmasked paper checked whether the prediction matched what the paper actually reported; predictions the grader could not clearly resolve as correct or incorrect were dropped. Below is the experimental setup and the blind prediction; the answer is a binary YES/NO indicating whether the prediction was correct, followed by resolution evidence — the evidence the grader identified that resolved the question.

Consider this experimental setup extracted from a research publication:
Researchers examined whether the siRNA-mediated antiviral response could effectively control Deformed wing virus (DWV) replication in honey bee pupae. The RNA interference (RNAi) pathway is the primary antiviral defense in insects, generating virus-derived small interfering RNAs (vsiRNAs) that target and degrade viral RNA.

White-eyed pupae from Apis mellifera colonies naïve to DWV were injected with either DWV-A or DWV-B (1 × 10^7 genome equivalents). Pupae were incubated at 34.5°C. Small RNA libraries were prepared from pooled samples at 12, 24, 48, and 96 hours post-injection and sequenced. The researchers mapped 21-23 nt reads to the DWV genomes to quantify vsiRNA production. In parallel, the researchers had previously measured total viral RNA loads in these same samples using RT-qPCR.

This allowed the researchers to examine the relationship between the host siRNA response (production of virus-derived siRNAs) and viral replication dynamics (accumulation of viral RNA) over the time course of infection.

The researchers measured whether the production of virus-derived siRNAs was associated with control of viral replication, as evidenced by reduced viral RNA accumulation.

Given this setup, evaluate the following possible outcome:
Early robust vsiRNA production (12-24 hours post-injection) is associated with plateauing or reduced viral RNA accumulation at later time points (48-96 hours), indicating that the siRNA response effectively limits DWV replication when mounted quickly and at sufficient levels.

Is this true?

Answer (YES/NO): NO